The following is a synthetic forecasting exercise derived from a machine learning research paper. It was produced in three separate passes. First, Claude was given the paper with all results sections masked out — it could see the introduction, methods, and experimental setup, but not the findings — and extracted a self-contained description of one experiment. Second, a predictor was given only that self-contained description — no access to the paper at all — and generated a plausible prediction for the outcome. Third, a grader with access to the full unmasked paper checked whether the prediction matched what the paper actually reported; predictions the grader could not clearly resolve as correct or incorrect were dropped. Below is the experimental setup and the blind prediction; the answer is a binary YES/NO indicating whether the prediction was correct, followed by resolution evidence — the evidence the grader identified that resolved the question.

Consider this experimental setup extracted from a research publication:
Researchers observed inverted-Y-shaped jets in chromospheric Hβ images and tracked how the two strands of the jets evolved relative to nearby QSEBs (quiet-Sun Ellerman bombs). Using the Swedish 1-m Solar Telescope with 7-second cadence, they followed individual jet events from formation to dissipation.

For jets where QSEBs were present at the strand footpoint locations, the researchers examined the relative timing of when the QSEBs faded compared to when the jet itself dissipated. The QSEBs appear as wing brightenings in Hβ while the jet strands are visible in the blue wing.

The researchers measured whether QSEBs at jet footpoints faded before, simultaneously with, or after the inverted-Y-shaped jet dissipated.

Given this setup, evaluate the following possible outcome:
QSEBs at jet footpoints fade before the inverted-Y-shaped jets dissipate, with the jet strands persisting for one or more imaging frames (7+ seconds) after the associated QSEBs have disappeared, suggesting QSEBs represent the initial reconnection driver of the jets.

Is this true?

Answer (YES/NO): YES